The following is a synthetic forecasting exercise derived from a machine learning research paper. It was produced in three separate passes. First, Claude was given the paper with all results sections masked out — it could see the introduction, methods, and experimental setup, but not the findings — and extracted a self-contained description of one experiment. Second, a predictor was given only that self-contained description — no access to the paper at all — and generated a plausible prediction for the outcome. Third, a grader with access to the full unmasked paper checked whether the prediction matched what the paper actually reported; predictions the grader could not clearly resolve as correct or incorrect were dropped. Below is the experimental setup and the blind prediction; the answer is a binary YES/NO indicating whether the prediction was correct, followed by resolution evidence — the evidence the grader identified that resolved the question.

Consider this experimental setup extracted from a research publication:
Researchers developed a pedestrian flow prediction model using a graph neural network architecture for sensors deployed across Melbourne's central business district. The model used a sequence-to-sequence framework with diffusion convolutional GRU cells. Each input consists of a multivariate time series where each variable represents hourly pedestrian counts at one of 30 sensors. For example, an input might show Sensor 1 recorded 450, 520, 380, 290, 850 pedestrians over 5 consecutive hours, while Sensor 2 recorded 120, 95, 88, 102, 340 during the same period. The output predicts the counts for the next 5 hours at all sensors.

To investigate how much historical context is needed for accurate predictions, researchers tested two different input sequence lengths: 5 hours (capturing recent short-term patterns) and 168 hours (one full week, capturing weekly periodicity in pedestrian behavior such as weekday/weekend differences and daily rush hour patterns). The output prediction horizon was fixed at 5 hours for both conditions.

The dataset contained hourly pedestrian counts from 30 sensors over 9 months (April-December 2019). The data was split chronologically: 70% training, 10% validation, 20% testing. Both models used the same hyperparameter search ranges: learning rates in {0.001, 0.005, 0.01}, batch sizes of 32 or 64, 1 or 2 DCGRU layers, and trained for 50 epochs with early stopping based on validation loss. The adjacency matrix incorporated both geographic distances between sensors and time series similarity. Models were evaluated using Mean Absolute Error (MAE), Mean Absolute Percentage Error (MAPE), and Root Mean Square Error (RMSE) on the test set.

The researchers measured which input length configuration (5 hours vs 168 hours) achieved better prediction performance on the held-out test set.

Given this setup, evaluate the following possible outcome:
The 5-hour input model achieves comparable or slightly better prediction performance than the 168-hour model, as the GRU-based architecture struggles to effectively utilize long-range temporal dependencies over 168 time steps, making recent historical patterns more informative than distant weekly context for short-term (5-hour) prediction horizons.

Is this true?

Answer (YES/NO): NO